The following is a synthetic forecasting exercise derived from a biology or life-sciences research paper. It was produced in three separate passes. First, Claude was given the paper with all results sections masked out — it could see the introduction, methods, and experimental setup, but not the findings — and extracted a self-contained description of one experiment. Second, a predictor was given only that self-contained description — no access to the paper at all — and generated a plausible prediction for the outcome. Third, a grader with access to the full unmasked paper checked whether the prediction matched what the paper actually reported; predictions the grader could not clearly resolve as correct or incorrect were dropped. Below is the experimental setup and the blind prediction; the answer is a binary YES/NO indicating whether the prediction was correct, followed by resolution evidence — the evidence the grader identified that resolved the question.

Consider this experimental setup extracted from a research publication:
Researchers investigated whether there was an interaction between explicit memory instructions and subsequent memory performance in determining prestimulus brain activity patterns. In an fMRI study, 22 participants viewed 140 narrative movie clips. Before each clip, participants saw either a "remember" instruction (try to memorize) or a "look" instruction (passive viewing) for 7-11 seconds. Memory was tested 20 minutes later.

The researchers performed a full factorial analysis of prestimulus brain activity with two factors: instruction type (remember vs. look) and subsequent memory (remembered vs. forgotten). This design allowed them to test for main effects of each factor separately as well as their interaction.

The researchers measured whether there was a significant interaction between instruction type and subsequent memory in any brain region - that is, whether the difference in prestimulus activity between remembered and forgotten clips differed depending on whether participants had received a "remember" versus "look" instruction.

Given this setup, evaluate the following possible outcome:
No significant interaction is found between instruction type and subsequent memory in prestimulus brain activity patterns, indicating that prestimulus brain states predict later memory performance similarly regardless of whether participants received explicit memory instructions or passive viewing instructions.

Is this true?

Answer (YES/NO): YES